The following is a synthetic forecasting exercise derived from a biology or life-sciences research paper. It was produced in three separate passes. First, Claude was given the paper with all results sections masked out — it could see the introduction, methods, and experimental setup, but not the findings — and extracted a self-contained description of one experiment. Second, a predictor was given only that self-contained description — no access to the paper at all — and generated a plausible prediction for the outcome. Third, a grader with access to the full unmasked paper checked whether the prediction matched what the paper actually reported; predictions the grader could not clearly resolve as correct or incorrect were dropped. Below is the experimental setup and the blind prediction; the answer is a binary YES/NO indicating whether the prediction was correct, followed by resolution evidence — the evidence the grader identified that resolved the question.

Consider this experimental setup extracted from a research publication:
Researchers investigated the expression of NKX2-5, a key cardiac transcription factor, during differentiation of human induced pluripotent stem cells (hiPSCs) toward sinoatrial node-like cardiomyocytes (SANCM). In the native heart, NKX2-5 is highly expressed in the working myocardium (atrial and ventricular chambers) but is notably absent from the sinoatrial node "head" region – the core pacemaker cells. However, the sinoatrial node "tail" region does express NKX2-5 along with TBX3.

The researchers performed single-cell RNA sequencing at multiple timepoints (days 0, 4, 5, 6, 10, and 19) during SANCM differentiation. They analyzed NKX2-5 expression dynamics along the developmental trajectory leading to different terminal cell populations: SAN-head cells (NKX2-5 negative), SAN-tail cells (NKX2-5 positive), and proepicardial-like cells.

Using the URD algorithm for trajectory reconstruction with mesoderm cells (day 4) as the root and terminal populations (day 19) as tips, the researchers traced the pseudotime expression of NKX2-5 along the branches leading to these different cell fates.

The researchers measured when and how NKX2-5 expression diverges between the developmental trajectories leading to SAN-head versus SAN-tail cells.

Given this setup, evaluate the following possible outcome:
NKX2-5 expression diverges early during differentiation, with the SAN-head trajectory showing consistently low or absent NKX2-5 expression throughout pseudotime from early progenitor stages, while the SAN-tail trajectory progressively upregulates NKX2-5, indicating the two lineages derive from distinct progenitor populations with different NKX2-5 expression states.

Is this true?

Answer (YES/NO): NO